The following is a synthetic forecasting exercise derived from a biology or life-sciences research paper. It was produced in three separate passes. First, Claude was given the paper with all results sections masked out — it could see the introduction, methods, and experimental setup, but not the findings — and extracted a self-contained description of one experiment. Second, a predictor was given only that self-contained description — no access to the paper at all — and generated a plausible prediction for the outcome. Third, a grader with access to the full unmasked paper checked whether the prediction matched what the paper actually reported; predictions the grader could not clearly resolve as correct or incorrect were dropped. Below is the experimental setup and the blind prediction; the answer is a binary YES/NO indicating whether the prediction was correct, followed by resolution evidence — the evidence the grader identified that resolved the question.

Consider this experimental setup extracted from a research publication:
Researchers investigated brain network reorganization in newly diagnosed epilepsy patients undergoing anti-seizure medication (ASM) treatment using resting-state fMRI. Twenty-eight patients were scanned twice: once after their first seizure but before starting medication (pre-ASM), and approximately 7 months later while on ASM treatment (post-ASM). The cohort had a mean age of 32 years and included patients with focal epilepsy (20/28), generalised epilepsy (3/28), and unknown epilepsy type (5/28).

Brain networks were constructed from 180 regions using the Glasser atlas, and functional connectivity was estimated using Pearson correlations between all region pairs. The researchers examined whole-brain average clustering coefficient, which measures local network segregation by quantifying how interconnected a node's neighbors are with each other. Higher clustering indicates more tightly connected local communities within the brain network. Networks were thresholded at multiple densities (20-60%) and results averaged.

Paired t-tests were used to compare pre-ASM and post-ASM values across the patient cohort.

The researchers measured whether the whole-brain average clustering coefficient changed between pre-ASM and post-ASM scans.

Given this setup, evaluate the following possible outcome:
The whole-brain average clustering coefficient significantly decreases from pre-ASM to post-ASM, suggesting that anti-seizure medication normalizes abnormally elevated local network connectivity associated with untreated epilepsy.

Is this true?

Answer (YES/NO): NO